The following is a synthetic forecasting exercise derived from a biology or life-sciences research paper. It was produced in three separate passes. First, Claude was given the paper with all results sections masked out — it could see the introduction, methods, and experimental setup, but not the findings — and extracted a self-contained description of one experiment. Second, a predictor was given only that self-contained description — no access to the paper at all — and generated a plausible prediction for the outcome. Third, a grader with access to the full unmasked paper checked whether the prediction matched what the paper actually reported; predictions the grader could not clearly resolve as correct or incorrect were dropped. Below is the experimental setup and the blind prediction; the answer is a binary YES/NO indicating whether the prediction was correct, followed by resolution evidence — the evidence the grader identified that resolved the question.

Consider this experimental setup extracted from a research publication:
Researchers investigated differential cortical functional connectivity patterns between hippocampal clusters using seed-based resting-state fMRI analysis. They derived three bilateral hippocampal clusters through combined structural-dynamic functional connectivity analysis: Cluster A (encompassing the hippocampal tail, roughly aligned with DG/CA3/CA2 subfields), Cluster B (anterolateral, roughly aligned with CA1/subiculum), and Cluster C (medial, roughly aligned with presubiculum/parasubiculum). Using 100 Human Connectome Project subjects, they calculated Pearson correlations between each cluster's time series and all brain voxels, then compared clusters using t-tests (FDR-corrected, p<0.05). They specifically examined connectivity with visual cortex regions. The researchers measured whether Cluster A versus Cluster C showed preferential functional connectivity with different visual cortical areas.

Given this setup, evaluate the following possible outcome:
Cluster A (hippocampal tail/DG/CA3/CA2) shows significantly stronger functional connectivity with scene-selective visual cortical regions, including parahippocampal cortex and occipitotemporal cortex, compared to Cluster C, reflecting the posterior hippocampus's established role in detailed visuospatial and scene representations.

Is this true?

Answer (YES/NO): NO